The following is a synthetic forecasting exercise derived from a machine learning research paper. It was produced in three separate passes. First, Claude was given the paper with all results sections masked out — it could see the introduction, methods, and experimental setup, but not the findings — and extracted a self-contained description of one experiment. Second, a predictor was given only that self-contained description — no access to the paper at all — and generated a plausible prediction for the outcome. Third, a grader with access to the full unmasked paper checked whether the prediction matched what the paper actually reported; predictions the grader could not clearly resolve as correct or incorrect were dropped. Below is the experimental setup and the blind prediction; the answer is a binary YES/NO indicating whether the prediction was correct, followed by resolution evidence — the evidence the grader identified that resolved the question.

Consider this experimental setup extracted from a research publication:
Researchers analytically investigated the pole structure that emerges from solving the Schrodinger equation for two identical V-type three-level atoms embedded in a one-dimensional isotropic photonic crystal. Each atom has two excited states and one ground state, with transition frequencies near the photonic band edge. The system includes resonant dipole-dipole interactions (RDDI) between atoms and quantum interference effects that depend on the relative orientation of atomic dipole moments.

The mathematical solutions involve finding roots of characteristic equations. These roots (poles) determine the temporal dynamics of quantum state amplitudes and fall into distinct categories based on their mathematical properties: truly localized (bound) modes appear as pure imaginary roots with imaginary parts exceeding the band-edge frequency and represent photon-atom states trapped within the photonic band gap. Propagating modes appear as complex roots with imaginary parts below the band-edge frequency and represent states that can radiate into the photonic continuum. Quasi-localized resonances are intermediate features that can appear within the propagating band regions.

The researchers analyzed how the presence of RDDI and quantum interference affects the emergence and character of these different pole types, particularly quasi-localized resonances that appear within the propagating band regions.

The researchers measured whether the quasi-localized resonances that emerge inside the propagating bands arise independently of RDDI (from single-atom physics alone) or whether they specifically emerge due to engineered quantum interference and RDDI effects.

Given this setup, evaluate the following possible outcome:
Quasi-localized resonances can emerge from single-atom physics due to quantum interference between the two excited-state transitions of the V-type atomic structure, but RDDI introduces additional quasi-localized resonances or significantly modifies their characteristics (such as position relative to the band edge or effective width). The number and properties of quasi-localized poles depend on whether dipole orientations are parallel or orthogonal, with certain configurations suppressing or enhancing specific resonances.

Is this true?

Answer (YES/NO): NO